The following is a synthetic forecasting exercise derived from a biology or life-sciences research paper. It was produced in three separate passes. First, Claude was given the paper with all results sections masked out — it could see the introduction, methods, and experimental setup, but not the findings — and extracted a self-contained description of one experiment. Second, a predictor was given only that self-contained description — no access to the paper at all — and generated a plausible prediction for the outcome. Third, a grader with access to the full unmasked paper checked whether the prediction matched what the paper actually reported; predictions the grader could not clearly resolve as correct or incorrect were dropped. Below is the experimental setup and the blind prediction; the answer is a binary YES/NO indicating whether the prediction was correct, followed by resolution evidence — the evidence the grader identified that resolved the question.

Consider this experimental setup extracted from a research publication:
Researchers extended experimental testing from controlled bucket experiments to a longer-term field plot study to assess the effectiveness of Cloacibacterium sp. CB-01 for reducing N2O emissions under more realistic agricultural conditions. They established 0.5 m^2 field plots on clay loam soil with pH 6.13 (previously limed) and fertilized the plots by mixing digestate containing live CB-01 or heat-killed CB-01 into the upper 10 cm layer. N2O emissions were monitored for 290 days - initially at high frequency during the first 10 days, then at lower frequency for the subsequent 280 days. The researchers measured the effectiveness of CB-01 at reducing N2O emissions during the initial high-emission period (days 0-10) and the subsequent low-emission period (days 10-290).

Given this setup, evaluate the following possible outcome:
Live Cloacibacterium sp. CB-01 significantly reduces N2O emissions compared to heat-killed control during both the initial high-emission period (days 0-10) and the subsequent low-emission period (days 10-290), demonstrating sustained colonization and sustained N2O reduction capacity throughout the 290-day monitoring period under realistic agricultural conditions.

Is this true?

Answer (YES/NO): NO